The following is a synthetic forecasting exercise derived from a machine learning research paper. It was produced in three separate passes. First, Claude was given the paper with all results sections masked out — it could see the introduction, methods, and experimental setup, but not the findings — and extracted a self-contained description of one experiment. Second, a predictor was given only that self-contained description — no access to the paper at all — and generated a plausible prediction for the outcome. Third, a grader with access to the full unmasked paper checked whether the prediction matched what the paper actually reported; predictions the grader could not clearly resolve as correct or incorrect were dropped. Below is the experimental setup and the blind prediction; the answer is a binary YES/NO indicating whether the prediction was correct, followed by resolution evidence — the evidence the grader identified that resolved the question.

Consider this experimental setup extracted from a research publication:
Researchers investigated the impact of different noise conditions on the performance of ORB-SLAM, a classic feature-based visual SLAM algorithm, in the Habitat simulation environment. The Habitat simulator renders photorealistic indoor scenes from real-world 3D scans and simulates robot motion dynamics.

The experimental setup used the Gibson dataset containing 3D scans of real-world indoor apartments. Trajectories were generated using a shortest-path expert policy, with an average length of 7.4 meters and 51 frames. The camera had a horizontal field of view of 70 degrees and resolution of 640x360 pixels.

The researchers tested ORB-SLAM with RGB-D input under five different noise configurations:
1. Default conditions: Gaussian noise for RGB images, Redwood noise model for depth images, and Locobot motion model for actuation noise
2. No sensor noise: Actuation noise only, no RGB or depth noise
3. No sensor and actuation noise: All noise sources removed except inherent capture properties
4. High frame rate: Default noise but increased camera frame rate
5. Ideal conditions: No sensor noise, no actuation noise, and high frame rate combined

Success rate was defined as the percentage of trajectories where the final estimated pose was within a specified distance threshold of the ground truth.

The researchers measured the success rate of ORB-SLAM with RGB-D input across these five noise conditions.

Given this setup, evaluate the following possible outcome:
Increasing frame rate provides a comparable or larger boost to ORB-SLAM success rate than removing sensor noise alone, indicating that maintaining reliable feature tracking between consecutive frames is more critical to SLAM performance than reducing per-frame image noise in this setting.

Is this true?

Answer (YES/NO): YES